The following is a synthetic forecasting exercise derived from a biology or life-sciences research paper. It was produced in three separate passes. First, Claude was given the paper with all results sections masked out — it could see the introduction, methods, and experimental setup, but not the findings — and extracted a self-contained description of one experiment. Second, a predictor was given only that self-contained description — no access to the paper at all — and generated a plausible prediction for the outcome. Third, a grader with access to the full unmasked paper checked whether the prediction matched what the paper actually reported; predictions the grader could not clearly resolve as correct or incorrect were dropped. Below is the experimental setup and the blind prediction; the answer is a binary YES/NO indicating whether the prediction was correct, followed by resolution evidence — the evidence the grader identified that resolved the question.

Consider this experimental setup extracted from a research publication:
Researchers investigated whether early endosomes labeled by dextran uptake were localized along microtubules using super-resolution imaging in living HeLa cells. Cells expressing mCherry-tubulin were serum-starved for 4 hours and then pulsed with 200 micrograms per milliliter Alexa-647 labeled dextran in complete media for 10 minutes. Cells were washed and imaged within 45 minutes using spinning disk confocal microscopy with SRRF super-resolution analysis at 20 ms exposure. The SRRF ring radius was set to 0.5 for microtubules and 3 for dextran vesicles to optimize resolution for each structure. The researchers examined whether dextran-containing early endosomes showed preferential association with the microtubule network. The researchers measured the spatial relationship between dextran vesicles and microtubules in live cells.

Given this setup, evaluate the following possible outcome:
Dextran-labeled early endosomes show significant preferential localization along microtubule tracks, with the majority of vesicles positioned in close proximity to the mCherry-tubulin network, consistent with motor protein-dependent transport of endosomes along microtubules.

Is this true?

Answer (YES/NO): YES